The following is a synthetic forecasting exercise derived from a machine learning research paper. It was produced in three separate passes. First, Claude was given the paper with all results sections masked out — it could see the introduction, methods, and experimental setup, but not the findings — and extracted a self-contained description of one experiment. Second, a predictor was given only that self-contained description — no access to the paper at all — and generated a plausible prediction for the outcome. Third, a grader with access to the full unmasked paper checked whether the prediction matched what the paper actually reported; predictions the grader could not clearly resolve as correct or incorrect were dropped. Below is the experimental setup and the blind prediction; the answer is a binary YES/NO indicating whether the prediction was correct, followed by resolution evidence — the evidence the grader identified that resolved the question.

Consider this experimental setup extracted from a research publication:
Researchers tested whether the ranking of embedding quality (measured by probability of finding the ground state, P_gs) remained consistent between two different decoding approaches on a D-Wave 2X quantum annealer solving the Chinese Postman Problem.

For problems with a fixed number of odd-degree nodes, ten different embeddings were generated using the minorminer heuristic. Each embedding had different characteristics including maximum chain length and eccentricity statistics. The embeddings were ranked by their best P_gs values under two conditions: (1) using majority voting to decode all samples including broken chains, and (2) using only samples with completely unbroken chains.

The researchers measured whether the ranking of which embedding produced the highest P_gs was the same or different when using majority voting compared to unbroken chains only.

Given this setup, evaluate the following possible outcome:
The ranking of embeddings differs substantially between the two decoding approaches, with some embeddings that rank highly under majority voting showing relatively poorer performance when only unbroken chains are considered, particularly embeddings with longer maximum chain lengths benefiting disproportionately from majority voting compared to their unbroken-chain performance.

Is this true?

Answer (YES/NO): NO